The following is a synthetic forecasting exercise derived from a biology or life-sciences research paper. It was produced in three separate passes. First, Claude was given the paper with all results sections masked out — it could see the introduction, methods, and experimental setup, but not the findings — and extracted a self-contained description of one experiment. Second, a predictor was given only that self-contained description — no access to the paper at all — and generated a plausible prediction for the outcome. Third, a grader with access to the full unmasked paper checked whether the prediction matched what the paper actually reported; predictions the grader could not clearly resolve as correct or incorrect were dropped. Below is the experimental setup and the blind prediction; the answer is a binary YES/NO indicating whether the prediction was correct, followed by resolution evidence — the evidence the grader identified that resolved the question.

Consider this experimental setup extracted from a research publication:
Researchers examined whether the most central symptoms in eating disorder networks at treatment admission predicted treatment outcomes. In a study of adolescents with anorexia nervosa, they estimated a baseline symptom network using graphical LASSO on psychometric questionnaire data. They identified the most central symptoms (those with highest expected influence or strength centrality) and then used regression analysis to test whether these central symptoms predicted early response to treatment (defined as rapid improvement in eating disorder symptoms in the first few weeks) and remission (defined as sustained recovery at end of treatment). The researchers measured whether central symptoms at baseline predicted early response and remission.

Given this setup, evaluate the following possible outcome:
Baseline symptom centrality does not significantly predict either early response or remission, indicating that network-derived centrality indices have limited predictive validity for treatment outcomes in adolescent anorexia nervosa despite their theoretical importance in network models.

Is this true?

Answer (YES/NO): NO